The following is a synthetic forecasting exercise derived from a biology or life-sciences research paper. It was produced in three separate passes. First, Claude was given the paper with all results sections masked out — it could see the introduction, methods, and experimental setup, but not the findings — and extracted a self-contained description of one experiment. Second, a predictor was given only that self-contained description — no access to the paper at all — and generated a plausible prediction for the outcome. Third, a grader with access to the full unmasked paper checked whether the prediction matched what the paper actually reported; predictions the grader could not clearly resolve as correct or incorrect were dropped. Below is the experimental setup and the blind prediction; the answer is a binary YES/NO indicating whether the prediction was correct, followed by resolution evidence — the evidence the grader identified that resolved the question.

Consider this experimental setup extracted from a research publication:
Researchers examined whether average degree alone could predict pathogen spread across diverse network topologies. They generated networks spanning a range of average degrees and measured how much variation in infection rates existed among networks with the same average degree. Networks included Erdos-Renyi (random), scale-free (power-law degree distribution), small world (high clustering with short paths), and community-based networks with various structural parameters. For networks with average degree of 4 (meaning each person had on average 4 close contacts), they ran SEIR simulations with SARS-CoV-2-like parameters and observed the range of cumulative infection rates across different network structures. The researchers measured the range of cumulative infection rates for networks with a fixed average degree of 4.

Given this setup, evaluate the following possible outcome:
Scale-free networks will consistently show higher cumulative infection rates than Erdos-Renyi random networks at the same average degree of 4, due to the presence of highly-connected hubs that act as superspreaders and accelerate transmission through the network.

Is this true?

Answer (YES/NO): NO